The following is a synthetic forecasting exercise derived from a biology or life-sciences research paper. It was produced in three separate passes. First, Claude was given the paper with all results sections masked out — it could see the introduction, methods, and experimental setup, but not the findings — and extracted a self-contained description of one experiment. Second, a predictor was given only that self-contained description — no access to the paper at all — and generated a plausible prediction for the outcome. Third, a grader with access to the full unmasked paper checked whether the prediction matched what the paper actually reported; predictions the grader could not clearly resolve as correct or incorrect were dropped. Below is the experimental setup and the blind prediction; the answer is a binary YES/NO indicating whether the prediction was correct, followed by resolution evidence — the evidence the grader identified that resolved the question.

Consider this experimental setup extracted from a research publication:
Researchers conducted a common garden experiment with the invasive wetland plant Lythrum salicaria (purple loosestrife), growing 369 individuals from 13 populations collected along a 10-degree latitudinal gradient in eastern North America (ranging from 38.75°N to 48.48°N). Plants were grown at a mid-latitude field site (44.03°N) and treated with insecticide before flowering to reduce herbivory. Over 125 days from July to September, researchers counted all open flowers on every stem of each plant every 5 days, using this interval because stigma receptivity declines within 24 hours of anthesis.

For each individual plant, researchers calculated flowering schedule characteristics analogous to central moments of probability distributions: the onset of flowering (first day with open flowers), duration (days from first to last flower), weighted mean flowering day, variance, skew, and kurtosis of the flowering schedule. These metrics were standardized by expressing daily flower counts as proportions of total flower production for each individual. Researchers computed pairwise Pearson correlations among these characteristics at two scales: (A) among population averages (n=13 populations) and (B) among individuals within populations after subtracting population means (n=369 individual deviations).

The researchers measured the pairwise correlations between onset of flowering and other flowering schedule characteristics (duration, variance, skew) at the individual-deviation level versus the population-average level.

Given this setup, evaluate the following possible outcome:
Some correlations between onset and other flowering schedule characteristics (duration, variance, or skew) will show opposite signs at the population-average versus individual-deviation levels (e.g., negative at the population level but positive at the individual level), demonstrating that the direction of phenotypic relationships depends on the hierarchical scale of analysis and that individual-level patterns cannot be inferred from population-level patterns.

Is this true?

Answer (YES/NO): YES